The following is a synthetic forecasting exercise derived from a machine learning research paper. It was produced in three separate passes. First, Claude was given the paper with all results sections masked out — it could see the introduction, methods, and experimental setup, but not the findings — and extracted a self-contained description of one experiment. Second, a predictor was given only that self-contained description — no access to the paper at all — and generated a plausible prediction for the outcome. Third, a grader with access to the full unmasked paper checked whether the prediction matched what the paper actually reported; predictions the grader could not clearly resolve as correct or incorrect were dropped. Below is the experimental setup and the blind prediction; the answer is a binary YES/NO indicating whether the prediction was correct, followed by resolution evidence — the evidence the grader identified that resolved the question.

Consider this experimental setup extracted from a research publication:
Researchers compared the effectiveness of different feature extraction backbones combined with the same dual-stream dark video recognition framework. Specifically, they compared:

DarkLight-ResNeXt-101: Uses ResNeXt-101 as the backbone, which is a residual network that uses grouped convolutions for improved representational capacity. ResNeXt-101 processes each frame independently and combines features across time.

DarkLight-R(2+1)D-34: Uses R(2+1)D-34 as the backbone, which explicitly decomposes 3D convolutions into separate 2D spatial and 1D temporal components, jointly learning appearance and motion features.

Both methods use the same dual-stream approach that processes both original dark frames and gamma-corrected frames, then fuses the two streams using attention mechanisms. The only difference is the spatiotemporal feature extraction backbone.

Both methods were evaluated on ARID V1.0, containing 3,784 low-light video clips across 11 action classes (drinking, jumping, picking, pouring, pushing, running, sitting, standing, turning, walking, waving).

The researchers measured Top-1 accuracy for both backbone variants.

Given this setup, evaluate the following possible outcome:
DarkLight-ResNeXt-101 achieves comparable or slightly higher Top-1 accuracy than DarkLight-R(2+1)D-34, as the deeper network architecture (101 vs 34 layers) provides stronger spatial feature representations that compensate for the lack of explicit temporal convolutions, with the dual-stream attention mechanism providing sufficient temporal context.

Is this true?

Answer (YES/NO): NO